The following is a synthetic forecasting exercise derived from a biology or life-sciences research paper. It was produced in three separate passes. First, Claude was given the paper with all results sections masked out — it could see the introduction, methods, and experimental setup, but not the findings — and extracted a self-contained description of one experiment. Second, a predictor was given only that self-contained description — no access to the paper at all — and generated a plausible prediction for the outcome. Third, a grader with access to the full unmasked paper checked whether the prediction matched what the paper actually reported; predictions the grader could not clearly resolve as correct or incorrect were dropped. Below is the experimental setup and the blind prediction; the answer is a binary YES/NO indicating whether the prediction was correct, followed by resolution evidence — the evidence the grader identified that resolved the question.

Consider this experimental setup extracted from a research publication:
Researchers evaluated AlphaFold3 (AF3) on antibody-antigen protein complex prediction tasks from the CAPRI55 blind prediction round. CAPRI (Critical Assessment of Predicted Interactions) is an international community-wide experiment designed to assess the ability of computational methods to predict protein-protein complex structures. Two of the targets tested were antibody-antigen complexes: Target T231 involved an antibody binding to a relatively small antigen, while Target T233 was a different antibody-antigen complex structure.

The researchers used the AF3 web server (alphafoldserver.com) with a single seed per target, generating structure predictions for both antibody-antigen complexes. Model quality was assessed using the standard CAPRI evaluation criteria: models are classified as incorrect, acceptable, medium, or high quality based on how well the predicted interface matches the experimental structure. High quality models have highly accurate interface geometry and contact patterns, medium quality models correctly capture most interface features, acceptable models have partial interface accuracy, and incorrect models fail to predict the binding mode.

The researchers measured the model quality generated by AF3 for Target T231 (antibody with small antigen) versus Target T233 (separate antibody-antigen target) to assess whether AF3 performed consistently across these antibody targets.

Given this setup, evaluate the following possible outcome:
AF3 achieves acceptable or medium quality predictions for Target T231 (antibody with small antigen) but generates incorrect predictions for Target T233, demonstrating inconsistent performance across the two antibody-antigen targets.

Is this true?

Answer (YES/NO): NO